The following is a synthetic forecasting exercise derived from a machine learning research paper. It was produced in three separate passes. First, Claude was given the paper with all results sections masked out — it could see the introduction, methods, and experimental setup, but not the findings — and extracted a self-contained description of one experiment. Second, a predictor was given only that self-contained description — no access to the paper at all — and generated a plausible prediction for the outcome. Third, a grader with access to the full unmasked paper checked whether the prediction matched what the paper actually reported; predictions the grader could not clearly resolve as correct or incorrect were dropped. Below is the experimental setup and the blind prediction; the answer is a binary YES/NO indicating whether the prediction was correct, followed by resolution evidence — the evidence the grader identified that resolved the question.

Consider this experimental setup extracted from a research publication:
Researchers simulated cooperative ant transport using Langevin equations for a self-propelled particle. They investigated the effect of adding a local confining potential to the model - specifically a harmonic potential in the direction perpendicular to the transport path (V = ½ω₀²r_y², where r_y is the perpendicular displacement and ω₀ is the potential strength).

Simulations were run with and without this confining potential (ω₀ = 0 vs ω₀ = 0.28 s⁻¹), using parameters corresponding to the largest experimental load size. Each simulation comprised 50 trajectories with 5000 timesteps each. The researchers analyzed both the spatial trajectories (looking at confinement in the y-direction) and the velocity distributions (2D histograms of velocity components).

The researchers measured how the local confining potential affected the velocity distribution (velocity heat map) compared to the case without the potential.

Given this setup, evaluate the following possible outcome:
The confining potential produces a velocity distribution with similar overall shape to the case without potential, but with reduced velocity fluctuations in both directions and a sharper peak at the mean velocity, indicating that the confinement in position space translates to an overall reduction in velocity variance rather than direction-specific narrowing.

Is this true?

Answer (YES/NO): NO